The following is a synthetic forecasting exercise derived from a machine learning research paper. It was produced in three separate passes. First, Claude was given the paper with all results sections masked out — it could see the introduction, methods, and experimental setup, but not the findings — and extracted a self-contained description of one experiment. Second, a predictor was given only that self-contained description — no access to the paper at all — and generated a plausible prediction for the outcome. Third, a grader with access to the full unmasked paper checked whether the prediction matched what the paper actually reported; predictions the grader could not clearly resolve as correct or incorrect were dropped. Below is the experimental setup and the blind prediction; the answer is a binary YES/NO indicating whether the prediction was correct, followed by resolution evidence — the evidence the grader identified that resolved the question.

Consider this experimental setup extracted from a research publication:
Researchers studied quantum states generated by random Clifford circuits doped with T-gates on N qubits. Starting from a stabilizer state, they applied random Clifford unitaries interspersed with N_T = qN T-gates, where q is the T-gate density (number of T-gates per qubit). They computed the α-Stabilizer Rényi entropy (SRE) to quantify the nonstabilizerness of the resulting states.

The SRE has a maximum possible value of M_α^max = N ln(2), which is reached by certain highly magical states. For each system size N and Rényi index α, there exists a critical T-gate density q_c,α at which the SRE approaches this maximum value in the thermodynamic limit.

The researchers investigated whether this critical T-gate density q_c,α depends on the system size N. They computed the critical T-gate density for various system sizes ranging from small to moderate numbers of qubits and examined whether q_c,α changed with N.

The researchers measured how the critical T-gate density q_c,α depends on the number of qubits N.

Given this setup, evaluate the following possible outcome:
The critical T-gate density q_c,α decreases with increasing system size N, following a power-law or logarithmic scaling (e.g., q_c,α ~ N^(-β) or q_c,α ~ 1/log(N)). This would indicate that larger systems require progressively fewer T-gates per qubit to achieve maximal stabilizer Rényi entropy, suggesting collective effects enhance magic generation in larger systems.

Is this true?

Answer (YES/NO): NO